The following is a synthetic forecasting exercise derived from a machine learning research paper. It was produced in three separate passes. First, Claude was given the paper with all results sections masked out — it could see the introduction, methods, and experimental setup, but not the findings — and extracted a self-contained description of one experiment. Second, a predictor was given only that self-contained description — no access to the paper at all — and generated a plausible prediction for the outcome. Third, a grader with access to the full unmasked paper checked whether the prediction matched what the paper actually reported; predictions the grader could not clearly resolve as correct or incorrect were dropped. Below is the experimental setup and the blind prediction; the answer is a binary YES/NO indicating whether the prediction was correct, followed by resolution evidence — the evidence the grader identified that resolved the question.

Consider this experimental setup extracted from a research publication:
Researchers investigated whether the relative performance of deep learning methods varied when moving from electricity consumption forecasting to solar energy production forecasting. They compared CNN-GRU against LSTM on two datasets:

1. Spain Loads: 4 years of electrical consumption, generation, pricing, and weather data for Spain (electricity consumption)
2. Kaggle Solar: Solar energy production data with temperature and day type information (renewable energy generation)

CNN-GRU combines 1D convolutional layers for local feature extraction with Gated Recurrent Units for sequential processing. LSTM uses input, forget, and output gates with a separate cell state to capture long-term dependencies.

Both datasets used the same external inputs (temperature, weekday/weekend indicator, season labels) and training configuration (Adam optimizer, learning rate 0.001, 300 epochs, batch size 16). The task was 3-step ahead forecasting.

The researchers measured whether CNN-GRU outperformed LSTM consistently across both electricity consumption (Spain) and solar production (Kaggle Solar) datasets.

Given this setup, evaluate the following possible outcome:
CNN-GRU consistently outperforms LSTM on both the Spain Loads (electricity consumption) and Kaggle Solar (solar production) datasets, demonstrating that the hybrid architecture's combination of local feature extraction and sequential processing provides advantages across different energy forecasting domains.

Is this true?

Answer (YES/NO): YES